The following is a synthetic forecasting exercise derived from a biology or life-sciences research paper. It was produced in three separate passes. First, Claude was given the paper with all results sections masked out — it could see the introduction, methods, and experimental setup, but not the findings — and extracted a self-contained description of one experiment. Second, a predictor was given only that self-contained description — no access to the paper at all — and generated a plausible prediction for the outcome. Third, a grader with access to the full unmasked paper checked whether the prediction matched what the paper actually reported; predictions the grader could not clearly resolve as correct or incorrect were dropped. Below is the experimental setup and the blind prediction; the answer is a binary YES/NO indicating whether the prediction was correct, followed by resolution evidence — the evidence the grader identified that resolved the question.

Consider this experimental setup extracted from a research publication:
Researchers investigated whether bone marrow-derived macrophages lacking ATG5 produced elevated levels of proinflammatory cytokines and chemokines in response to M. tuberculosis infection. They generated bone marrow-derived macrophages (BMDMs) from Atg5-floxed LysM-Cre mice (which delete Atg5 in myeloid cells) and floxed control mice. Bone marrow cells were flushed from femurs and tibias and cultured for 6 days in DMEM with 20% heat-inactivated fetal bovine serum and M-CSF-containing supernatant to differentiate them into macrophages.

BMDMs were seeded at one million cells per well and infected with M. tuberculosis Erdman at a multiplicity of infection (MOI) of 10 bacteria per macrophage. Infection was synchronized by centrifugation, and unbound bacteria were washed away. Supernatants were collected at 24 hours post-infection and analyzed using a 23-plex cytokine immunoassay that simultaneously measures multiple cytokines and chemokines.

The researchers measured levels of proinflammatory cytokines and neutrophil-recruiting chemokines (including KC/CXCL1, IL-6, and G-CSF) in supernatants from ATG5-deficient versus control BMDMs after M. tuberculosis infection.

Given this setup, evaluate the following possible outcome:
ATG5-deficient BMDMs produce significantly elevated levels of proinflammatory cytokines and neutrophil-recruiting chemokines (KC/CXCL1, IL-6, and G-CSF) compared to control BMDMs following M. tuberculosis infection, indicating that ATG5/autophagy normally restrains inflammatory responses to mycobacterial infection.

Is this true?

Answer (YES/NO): YES